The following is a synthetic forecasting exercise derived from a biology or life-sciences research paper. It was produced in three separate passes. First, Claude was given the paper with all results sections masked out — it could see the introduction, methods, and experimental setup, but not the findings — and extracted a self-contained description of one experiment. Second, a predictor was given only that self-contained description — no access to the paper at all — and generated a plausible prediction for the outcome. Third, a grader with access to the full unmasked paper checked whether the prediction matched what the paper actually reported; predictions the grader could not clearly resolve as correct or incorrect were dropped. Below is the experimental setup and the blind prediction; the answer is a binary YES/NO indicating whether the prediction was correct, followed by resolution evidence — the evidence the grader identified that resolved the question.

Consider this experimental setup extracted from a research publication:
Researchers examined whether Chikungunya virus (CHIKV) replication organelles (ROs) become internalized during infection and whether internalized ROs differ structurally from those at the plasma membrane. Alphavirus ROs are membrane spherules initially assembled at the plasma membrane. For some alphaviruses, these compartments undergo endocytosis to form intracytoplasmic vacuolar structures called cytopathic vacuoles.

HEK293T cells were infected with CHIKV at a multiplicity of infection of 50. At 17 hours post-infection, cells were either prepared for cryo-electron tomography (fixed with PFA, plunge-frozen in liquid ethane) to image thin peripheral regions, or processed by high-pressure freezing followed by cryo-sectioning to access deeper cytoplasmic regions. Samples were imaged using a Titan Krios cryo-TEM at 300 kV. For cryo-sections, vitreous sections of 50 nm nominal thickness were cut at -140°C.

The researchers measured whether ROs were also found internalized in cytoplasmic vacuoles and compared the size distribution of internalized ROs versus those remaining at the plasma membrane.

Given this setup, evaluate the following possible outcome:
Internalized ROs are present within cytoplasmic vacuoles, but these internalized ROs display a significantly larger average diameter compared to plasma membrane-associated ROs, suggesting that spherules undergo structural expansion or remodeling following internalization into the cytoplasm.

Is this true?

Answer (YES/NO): NO